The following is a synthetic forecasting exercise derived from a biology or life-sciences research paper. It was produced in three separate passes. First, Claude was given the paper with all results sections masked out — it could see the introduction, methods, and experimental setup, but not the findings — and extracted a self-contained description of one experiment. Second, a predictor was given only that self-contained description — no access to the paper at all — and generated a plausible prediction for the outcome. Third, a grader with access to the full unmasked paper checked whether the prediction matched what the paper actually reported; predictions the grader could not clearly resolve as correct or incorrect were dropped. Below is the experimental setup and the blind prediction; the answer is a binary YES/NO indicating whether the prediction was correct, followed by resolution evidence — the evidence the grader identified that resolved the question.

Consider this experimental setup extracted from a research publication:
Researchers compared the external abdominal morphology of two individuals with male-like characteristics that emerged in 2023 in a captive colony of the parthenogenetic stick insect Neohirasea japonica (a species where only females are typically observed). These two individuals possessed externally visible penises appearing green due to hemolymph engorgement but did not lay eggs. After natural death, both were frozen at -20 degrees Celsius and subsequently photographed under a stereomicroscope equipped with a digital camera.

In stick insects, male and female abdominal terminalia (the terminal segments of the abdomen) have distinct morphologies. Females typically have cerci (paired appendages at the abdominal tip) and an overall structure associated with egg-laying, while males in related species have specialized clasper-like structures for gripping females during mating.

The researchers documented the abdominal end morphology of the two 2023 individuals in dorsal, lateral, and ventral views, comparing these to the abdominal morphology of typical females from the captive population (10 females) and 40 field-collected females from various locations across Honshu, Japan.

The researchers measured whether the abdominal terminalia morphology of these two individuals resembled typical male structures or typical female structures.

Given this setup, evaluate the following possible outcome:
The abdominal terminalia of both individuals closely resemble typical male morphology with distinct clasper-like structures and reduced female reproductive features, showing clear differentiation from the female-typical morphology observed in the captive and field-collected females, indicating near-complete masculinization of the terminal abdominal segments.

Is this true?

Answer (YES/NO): NO